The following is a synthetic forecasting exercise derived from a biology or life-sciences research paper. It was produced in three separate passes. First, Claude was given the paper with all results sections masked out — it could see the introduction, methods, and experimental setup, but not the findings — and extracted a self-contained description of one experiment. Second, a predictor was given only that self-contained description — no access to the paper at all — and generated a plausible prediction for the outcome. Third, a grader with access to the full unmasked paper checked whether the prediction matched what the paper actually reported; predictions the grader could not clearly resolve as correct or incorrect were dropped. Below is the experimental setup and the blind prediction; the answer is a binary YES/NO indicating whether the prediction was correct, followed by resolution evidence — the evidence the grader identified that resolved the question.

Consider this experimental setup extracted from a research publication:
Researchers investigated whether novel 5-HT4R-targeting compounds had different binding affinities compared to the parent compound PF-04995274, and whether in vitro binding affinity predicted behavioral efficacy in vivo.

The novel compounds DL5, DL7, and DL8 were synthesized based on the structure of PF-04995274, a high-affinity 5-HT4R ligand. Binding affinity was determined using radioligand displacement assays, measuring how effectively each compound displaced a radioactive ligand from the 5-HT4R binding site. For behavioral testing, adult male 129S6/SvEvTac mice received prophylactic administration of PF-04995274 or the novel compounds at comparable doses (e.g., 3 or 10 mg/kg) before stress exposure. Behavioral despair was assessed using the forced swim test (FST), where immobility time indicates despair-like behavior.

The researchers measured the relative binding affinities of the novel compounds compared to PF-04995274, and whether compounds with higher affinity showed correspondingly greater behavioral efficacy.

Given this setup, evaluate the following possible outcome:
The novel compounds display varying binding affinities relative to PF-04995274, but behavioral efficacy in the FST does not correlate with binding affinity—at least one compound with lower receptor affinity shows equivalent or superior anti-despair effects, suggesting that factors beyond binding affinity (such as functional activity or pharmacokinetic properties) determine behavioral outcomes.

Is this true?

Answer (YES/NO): YES